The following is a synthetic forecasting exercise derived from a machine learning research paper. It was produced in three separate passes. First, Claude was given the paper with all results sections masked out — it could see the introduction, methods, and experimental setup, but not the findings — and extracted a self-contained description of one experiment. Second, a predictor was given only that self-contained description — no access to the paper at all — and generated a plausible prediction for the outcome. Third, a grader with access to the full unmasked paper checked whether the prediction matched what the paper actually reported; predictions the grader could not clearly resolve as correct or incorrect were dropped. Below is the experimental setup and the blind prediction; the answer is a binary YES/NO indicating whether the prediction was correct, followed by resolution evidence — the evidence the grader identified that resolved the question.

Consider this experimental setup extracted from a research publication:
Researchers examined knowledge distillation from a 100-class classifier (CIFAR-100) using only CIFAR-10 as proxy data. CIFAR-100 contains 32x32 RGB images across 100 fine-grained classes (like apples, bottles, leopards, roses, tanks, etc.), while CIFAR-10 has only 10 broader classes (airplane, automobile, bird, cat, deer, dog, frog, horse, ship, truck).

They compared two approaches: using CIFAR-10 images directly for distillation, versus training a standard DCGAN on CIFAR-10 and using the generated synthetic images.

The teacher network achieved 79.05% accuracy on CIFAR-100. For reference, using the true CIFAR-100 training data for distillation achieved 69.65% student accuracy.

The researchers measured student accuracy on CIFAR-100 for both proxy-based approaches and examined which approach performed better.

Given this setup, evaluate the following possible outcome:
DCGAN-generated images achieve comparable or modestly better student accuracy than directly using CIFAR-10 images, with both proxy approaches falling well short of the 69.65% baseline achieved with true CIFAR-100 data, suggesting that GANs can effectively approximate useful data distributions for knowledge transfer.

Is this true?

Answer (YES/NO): NO